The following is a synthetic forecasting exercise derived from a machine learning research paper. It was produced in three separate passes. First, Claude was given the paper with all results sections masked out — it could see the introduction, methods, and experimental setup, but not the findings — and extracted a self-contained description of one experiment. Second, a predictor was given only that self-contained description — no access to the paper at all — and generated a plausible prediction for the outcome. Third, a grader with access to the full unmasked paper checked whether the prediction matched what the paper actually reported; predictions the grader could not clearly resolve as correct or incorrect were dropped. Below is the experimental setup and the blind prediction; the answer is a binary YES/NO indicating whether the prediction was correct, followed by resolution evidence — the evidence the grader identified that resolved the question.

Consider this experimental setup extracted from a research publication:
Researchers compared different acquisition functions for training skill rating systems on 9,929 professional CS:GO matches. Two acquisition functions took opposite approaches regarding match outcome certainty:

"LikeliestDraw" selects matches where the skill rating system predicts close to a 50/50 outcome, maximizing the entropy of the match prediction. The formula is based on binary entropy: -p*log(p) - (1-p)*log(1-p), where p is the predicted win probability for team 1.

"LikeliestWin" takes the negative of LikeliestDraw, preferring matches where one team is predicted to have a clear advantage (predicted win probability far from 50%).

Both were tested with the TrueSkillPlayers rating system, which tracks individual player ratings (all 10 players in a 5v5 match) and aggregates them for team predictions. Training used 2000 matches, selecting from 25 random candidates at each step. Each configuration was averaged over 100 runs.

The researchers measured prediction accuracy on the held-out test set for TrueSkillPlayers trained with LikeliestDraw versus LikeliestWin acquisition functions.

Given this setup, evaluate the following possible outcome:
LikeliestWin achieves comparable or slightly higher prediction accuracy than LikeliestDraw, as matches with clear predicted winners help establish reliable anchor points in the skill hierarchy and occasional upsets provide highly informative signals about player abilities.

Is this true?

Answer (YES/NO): NO